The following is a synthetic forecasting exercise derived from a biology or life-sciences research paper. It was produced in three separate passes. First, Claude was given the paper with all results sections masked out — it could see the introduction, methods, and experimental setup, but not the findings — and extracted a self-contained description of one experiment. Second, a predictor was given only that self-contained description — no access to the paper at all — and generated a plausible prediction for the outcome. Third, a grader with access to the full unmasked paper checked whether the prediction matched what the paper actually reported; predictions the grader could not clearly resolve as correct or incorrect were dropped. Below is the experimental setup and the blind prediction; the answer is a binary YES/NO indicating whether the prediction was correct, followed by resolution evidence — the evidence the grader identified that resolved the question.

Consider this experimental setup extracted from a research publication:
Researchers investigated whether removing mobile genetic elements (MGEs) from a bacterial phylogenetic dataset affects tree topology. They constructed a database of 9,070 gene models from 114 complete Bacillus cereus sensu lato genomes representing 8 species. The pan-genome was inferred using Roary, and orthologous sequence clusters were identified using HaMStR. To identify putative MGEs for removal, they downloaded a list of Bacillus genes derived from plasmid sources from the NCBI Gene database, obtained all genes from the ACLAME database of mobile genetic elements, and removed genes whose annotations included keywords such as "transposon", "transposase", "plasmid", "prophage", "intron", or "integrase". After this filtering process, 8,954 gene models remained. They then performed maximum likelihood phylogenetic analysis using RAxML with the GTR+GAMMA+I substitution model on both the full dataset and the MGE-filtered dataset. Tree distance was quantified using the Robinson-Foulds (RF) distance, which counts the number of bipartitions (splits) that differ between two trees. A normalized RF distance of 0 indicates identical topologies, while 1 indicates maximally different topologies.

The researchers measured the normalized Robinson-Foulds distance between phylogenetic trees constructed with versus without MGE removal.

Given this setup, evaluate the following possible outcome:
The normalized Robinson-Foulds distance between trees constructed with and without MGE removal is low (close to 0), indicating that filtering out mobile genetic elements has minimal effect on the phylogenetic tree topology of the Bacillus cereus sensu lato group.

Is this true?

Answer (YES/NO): YES